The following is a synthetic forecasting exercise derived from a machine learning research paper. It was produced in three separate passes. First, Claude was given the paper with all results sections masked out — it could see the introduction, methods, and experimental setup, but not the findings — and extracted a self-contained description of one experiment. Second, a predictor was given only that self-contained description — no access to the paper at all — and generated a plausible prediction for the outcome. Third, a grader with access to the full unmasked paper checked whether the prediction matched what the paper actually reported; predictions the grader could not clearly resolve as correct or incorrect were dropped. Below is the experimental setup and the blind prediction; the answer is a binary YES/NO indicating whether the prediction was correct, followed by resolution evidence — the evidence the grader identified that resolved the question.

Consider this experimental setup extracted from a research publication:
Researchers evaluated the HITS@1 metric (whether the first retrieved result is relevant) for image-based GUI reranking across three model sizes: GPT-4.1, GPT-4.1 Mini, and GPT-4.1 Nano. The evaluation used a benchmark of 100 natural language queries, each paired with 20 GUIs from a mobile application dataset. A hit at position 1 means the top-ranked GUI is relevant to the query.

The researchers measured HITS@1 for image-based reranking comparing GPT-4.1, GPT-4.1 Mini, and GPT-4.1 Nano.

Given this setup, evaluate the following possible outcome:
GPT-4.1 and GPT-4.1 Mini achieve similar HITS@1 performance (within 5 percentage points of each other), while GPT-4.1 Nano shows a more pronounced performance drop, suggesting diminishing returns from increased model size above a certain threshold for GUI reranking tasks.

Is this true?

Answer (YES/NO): YES